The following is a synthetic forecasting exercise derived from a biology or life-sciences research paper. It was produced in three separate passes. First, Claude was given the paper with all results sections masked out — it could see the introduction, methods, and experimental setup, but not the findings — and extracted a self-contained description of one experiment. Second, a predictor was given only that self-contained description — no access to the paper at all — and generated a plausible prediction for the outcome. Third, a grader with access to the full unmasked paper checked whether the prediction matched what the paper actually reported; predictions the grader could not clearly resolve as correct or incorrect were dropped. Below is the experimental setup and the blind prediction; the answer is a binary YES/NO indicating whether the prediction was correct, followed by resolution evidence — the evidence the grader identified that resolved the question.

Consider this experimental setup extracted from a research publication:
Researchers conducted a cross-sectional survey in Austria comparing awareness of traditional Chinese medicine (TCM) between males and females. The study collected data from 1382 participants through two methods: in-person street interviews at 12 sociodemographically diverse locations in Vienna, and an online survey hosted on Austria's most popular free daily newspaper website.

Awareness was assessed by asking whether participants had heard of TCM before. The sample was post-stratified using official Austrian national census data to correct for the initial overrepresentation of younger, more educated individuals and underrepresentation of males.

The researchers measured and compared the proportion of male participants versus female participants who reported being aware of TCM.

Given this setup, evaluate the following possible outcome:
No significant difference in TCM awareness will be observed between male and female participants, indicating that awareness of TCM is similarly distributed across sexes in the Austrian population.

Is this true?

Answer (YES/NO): YES